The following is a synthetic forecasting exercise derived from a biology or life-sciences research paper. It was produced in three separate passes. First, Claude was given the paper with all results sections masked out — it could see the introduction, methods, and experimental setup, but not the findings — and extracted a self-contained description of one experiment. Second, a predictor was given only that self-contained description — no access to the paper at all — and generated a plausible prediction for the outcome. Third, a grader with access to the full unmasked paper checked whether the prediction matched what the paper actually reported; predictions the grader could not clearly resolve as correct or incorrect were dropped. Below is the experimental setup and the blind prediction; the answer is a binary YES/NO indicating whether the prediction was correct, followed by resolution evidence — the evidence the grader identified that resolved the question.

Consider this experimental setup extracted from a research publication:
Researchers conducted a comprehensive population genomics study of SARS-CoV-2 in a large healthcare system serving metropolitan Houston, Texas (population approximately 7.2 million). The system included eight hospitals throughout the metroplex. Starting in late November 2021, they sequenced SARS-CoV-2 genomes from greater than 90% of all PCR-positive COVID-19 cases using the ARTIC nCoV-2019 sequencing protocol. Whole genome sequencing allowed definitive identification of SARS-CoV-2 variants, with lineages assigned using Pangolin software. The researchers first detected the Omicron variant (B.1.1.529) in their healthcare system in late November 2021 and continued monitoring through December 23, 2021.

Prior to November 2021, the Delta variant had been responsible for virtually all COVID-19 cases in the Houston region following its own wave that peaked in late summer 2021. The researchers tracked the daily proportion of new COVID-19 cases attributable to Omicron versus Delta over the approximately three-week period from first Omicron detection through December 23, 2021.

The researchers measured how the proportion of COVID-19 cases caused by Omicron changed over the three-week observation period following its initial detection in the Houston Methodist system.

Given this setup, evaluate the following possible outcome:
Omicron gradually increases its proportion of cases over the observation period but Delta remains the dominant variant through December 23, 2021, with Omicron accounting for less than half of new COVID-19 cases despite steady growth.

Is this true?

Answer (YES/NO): NO